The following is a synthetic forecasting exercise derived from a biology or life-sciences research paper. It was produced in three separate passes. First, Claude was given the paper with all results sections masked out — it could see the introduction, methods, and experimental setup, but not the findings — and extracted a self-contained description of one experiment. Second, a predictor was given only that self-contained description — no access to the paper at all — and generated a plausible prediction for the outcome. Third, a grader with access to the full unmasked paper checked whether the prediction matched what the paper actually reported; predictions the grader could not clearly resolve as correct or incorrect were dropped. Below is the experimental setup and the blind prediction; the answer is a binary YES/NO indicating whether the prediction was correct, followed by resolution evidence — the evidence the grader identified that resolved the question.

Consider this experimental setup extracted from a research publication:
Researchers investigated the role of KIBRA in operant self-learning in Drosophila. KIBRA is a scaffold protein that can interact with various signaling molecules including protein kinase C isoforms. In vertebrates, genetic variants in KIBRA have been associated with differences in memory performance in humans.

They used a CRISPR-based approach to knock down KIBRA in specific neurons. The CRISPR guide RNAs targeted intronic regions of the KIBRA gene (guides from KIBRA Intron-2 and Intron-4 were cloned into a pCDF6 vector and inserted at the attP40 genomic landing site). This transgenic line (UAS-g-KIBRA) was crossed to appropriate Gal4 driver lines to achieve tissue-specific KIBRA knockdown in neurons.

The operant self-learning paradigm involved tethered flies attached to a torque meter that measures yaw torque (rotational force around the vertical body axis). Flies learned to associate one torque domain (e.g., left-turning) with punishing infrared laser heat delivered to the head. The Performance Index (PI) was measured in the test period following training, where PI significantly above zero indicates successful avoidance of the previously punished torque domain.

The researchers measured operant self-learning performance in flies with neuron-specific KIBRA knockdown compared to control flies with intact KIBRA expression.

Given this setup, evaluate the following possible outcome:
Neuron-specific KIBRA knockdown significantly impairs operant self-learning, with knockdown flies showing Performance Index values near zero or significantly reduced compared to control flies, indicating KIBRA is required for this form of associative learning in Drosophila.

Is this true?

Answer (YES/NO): NO